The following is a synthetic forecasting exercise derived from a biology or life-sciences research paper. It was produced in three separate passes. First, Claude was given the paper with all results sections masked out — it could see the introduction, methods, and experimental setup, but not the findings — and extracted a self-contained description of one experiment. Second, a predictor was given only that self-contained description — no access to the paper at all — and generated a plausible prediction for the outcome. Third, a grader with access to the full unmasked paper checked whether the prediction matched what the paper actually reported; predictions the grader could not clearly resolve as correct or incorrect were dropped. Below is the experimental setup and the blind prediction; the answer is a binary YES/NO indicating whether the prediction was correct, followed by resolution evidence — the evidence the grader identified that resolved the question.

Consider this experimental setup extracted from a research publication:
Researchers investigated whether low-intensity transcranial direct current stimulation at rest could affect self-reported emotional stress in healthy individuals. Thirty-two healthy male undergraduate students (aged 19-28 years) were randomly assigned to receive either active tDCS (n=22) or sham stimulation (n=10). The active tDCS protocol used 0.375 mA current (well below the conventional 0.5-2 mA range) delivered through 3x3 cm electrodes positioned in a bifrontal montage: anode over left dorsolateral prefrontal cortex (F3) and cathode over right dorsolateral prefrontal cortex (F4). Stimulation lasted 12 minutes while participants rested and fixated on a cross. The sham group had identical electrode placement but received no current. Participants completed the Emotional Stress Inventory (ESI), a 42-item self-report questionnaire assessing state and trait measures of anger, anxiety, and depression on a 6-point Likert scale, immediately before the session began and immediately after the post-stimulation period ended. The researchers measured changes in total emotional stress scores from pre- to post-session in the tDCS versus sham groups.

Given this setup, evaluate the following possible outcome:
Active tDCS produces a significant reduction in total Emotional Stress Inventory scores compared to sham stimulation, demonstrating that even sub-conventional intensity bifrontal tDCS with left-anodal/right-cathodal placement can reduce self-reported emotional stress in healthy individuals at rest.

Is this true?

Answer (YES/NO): NO